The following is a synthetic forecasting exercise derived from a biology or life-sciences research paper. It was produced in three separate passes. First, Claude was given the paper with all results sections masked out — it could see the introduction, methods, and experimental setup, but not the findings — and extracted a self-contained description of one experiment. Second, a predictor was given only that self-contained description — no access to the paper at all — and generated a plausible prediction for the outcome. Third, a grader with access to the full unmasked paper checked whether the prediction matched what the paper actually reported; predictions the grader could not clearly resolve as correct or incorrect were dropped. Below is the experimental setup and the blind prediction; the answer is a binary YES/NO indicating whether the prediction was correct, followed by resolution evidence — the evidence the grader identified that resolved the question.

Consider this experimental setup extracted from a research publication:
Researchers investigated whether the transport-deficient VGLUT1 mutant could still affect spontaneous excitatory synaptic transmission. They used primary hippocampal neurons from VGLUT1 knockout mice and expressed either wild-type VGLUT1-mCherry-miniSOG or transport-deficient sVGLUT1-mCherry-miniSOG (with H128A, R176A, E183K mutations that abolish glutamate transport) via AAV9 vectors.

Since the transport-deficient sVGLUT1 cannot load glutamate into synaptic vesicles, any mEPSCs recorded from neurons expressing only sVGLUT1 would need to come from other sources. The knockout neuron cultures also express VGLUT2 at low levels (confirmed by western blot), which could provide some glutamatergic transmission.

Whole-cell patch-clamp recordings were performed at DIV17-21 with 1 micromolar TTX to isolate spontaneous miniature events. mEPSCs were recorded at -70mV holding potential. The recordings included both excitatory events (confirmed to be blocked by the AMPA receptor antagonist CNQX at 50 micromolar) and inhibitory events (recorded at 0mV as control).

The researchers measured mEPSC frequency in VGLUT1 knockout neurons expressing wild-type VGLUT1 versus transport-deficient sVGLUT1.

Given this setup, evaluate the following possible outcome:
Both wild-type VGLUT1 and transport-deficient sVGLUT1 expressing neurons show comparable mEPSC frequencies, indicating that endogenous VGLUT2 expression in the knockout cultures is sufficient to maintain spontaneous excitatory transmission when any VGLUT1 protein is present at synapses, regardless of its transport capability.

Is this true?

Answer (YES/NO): NO